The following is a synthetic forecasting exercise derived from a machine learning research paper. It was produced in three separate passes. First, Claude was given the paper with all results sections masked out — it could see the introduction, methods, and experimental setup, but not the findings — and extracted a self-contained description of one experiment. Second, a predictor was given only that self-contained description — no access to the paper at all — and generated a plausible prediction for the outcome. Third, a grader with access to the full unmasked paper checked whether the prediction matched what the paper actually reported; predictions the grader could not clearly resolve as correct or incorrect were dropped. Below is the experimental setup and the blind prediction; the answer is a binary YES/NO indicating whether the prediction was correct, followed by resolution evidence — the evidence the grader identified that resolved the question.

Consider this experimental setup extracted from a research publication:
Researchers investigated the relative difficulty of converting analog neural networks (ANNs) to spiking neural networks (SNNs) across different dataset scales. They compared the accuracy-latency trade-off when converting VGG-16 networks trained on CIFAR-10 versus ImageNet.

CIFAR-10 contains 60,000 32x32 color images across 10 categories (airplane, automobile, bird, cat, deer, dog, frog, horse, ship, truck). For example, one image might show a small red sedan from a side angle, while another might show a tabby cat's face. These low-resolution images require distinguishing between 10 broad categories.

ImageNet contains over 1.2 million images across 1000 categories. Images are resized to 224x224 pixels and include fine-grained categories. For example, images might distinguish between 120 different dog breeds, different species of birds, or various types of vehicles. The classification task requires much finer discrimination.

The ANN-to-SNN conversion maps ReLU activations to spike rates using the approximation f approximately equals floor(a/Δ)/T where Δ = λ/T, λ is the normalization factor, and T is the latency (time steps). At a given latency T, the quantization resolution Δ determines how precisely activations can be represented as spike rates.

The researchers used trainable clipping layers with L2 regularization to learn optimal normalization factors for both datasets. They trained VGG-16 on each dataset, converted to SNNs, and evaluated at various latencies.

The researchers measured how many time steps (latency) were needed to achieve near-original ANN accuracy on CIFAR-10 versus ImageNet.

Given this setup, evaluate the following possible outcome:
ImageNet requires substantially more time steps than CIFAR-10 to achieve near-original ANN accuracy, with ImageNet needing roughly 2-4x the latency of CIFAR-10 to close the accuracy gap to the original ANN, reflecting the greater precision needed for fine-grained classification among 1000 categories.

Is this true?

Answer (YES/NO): YES